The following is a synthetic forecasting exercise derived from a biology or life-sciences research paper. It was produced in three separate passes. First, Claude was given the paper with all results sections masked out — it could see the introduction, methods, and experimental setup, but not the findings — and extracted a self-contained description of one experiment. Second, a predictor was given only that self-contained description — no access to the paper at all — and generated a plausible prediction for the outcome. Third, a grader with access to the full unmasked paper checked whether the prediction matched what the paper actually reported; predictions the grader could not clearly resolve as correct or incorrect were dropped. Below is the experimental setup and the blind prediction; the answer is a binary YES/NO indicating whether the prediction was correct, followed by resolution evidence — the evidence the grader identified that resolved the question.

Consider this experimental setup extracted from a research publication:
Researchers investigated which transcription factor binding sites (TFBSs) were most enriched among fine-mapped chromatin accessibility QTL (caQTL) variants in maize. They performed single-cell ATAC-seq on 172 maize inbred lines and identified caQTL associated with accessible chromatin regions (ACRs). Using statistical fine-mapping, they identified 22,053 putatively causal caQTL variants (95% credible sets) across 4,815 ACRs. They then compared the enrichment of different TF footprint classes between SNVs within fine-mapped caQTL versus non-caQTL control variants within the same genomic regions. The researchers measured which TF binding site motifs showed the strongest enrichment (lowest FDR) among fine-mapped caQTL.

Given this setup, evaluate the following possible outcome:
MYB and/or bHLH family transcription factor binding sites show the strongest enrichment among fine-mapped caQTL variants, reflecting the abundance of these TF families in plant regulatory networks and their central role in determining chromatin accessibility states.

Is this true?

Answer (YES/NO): NO